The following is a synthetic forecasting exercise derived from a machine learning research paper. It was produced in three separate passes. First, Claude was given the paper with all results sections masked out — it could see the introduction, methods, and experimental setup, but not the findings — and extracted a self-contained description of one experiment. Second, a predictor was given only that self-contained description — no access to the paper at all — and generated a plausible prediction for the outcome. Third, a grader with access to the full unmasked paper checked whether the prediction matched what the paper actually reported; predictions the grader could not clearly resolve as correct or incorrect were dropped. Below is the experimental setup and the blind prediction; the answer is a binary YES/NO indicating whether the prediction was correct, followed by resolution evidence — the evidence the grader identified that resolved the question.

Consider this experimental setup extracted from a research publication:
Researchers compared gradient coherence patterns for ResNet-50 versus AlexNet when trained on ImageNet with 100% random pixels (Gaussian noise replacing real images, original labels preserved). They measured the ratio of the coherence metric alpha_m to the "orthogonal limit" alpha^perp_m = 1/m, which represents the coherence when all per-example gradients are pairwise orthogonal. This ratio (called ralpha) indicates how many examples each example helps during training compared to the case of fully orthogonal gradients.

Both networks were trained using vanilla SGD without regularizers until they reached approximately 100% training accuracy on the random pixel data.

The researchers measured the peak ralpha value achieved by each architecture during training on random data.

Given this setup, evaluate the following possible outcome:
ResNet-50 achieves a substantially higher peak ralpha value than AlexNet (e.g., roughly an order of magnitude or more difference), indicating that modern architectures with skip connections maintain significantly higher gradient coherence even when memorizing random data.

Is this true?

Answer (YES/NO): NO